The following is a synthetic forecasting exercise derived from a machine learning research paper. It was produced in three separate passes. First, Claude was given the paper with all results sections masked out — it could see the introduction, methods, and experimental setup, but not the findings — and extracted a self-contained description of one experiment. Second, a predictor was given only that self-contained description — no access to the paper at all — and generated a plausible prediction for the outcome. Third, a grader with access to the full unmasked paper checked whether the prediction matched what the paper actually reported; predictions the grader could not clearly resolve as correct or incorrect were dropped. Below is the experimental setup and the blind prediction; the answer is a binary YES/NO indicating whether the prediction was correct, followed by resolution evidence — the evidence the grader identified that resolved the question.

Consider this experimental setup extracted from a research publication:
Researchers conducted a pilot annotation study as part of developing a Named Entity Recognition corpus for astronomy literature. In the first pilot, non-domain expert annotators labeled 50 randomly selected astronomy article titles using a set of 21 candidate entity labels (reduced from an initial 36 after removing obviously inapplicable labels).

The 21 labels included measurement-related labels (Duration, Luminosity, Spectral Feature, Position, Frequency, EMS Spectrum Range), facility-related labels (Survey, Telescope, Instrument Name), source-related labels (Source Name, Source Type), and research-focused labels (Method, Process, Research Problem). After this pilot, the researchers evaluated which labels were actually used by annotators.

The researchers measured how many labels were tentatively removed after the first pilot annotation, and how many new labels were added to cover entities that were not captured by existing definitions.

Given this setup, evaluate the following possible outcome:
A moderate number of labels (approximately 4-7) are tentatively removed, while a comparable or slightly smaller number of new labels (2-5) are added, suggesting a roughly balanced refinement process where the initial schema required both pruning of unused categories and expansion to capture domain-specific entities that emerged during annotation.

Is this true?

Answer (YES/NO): NO